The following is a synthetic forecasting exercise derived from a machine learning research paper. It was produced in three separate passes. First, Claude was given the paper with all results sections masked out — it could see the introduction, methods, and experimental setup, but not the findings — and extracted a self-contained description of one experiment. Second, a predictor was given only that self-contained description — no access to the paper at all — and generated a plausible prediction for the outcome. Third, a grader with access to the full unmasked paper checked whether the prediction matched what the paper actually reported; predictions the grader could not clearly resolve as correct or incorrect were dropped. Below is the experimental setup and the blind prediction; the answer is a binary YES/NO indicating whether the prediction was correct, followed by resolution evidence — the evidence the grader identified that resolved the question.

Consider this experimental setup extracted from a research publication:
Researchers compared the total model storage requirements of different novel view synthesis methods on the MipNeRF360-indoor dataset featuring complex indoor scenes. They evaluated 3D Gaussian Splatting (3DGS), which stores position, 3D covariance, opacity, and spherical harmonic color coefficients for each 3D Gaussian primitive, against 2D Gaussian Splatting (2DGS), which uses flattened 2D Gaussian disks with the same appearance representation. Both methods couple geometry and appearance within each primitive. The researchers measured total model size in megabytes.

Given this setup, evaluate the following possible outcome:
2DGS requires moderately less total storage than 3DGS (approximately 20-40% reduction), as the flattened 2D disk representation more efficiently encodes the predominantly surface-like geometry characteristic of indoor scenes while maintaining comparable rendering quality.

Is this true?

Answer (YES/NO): NO